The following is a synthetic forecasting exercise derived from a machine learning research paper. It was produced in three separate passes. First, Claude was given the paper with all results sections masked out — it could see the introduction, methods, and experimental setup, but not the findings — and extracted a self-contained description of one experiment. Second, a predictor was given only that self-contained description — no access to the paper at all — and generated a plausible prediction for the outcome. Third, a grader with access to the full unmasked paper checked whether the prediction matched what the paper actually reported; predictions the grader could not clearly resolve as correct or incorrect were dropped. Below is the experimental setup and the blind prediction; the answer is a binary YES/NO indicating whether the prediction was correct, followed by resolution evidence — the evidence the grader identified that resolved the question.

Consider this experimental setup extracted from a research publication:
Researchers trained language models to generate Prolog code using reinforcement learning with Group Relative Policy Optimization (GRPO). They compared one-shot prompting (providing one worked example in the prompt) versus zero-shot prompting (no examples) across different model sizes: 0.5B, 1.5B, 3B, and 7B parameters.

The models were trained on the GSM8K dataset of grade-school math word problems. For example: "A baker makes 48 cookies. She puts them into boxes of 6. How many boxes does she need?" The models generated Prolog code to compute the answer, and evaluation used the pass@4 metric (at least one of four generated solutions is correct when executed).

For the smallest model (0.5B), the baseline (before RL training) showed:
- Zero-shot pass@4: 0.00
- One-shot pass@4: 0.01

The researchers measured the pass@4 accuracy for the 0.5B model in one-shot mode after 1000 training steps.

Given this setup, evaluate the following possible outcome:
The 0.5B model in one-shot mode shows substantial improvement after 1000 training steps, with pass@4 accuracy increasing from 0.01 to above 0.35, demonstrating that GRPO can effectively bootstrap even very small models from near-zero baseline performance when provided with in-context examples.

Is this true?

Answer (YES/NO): NO